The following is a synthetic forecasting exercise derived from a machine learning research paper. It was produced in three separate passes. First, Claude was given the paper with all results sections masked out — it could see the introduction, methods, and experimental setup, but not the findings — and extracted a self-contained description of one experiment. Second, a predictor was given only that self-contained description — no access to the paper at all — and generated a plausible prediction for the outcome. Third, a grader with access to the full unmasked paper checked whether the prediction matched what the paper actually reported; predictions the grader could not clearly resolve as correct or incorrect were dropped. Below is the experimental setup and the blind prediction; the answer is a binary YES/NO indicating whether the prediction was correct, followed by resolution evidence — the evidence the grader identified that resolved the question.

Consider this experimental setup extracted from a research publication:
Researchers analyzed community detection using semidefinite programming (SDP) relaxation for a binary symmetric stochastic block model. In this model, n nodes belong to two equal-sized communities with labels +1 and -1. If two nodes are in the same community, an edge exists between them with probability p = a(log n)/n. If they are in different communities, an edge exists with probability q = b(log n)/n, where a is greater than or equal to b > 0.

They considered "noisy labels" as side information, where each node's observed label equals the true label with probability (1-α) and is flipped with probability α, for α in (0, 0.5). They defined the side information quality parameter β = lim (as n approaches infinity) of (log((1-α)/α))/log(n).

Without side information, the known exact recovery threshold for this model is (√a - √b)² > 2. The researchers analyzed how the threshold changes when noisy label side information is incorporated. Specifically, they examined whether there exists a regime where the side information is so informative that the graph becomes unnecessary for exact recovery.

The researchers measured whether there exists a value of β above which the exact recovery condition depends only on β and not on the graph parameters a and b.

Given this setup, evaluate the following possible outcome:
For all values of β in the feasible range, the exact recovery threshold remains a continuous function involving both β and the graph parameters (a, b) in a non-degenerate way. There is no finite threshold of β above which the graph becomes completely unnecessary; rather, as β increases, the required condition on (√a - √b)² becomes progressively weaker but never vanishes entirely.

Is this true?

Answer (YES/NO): NO